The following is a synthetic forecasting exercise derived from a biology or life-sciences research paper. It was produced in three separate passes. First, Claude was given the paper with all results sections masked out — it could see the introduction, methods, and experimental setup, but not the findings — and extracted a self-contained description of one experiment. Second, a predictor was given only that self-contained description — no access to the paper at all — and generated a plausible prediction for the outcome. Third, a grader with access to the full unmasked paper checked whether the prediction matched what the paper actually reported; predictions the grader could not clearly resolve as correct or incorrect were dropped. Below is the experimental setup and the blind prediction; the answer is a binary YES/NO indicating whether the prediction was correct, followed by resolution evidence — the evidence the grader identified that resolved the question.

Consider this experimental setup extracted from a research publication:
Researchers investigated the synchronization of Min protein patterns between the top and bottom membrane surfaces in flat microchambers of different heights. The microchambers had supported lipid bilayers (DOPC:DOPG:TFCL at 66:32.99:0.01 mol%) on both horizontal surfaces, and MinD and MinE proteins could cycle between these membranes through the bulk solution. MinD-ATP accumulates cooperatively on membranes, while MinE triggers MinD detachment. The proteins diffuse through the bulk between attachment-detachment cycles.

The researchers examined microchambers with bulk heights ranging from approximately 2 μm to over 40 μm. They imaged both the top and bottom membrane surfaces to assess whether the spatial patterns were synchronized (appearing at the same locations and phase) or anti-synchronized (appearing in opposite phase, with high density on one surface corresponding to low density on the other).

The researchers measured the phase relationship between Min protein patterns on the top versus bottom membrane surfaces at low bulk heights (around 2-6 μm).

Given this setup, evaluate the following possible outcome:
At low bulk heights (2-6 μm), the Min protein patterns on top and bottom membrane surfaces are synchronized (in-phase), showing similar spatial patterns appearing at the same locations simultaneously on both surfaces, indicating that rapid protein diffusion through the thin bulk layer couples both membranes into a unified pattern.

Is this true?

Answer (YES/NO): YES